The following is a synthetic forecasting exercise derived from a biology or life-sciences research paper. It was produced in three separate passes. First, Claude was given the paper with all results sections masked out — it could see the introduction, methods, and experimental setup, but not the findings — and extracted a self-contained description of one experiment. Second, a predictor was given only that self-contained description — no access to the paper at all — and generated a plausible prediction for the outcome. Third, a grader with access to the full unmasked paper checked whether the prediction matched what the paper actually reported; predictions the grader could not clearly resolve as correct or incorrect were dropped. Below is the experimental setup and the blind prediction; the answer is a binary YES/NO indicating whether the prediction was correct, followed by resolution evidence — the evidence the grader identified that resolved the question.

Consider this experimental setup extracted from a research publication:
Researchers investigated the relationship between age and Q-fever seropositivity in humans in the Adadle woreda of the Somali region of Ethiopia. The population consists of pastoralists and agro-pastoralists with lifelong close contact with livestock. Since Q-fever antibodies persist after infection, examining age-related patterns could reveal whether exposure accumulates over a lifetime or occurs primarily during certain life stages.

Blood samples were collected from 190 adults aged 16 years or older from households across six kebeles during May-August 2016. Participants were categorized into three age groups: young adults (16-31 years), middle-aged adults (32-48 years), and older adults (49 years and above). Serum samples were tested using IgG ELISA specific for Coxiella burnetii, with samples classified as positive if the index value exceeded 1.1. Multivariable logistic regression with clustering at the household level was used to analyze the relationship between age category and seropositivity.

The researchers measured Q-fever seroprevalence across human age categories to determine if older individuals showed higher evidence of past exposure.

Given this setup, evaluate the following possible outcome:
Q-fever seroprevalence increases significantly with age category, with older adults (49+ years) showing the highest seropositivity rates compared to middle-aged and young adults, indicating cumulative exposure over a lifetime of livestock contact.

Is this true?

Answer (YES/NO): NO